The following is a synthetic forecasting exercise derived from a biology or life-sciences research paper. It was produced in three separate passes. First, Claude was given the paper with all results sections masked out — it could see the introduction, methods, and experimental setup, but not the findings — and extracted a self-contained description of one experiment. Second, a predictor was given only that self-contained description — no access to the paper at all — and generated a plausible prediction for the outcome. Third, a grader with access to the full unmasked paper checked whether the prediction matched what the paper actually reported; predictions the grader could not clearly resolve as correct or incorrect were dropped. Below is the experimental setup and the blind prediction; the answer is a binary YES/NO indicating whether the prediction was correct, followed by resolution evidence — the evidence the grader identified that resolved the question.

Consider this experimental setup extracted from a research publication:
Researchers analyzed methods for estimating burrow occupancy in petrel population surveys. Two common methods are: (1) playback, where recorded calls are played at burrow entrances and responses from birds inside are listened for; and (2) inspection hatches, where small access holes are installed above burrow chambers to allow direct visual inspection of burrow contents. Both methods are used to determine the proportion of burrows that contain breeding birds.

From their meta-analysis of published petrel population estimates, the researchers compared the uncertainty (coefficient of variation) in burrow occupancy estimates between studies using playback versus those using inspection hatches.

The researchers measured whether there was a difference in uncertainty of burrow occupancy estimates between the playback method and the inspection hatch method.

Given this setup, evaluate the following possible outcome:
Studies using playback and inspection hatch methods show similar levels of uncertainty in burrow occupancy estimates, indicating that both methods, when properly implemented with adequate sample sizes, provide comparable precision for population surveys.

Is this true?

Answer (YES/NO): NO